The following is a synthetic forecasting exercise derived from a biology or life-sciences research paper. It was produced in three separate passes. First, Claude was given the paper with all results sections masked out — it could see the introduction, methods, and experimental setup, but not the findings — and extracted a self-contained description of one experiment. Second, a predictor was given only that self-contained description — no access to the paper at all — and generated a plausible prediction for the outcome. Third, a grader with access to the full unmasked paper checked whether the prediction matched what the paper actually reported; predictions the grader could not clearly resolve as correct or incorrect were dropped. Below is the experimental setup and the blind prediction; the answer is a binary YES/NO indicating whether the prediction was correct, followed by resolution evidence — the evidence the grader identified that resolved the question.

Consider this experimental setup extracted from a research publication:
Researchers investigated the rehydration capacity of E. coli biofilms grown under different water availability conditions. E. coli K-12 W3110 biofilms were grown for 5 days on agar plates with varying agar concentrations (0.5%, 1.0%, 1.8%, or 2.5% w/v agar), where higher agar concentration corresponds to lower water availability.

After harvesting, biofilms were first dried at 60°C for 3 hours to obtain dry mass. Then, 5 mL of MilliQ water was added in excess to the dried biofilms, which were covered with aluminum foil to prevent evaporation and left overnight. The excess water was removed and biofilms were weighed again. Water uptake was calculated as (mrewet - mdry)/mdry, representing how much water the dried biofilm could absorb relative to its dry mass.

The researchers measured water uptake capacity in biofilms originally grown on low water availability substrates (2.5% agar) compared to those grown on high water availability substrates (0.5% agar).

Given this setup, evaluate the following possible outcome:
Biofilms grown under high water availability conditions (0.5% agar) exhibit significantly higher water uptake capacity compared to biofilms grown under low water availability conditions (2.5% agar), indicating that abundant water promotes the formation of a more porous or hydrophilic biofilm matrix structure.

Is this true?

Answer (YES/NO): NO